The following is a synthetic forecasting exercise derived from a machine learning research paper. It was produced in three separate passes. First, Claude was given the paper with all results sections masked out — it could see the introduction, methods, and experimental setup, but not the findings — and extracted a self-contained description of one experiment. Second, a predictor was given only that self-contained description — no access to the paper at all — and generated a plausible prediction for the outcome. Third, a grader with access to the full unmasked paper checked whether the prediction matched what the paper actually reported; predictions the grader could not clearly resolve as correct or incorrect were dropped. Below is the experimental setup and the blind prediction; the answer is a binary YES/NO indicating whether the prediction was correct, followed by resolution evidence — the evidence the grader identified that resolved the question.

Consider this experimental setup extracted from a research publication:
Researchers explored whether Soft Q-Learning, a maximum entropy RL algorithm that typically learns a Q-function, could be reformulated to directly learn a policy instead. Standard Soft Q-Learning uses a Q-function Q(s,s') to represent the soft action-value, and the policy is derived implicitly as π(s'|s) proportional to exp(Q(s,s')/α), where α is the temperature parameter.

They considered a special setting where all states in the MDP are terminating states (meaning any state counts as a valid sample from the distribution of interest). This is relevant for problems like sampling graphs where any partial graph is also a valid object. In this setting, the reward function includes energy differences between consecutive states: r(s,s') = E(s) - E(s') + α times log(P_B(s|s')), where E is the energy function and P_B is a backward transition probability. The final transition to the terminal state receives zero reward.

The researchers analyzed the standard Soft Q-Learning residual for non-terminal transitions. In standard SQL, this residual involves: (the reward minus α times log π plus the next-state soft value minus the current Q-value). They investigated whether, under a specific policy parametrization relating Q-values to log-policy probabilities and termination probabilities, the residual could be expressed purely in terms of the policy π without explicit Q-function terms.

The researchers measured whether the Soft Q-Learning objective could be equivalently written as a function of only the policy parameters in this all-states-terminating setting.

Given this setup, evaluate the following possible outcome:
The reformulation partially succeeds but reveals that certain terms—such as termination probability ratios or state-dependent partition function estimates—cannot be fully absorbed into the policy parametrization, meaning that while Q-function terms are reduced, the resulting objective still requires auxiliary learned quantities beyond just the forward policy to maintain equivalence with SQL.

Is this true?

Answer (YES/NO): NO